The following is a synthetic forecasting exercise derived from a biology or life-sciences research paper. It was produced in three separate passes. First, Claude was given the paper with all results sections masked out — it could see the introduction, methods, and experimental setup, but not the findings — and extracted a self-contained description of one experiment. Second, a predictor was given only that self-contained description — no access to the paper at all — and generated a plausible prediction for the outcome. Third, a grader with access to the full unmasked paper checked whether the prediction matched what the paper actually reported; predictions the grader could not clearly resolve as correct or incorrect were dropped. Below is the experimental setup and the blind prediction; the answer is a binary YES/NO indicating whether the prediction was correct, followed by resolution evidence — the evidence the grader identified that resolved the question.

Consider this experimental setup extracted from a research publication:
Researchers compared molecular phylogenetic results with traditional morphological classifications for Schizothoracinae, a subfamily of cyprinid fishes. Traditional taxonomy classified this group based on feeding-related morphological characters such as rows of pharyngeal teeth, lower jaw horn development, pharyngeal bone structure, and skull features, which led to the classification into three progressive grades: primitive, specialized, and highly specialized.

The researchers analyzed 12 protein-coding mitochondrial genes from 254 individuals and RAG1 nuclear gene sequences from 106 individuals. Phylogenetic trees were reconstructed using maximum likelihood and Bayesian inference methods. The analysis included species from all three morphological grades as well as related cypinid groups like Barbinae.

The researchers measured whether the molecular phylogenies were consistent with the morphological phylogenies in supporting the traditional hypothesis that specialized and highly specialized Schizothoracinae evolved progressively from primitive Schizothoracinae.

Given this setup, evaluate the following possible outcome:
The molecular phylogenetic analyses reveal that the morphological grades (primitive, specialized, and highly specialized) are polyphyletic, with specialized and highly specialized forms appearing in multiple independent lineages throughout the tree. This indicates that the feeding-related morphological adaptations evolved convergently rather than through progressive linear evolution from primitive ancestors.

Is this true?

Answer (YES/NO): NO